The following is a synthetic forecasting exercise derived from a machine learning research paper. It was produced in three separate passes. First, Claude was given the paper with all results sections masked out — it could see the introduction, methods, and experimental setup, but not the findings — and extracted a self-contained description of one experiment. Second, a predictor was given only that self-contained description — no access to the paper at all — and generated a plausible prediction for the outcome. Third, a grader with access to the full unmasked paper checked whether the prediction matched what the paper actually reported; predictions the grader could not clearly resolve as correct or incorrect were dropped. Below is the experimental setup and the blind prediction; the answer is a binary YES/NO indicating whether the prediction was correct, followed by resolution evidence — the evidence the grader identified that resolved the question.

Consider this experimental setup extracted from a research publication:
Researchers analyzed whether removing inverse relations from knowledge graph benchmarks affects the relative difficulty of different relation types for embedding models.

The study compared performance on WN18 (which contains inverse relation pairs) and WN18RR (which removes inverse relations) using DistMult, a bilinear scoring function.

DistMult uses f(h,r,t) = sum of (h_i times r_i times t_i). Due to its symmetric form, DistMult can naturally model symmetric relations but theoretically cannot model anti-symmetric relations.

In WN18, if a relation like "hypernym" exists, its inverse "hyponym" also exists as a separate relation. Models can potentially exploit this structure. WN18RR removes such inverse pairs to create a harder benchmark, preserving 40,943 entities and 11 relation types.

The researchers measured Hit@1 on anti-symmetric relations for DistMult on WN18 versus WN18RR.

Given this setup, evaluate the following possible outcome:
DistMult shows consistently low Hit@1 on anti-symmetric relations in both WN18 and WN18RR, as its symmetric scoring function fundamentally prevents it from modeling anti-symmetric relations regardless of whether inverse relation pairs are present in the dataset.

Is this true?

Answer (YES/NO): NO